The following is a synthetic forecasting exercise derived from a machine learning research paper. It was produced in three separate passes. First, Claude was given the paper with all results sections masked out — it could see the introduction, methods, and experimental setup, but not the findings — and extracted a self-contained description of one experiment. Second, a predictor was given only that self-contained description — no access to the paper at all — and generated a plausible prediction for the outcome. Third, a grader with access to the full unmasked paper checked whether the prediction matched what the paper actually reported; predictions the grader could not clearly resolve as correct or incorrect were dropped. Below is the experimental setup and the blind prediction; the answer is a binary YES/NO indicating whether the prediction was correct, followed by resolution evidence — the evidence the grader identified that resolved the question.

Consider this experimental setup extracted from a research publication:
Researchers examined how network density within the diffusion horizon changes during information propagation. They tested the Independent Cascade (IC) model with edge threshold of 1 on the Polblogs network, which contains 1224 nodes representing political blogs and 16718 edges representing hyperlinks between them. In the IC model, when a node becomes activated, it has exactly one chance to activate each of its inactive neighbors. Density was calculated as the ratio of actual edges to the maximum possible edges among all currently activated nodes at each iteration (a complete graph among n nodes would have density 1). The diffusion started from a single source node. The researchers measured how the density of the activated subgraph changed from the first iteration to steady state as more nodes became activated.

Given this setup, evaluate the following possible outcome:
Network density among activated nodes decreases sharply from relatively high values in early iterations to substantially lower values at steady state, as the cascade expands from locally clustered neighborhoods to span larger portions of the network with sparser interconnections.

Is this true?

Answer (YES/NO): YES